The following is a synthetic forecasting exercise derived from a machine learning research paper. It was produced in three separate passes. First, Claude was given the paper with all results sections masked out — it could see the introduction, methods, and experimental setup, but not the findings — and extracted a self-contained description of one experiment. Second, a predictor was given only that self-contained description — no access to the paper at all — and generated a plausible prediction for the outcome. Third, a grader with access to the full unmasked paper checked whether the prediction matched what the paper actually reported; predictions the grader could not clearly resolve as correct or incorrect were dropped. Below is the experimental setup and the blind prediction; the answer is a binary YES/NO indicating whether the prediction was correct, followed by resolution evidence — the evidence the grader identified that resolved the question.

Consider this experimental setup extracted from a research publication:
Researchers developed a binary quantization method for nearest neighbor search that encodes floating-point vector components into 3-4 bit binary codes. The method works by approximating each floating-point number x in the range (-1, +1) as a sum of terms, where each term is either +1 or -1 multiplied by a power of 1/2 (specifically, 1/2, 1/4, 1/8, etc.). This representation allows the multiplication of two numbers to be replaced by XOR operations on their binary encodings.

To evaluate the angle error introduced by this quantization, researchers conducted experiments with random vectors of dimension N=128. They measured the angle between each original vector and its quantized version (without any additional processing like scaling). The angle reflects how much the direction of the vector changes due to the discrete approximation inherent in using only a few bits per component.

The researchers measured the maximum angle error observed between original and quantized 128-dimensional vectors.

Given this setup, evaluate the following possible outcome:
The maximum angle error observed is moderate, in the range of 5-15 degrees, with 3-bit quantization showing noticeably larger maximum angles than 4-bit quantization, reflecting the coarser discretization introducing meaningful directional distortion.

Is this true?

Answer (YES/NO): NO